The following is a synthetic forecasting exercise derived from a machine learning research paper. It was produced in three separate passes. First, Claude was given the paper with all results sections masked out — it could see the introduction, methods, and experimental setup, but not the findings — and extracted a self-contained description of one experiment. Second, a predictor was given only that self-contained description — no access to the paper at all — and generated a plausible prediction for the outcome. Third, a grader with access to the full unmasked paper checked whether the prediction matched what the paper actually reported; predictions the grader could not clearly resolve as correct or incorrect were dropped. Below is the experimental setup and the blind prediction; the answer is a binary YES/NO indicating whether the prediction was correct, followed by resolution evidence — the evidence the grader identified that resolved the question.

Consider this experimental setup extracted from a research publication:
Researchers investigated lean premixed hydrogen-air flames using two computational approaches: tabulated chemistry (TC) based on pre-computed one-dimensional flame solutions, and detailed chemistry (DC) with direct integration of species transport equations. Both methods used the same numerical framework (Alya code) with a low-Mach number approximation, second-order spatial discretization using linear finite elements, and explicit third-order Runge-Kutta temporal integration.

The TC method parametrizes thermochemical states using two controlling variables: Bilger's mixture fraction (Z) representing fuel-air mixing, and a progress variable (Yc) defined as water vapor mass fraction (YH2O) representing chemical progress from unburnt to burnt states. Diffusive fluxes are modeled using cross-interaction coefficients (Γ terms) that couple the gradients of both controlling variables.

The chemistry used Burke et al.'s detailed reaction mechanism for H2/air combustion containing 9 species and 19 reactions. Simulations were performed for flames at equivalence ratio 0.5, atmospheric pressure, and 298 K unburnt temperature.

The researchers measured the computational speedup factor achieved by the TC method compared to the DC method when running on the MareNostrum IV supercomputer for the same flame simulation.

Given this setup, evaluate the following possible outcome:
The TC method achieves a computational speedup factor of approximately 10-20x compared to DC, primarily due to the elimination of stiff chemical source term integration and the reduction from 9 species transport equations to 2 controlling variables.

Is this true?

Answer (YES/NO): YES